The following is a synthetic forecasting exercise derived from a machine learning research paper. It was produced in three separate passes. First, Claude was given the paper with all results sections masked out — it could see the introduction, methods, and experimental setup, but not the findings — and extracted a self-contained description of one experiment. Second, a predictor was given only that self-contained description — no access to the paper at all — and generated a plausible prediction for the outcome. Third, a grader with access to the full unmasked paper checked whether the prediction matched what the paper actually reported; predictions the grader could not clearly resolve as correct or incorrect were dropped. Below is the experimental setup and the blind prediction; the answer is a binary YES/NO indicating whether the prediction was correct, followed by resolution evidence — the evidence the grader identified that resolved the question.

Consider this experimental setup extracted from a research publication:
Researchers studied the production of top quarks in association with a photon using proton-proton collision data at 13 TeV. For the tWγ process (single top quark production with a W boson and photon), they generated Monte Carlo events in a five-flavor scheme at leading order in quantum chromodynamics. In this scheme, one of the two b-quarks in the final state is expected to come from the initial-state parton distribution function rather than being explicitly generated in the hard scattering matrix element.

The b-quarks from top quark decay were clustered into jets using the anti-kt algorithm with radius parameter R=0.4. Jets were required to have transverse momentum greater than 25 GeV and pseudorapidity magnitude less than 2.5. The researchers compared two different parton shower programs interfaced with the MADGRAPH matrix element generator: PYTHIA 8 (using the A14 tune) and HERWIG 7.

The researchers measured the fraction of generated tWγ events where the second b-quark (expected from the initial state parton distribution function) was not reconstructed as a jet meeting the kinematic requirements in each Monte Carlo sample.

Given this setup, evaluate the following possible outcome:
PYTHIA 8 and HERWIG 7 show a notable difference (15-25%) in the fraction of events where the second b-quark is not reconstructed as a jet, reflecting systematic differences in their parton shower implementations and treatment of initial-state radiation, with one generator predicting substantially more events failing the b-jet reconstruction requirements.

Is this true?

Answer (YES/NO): YES